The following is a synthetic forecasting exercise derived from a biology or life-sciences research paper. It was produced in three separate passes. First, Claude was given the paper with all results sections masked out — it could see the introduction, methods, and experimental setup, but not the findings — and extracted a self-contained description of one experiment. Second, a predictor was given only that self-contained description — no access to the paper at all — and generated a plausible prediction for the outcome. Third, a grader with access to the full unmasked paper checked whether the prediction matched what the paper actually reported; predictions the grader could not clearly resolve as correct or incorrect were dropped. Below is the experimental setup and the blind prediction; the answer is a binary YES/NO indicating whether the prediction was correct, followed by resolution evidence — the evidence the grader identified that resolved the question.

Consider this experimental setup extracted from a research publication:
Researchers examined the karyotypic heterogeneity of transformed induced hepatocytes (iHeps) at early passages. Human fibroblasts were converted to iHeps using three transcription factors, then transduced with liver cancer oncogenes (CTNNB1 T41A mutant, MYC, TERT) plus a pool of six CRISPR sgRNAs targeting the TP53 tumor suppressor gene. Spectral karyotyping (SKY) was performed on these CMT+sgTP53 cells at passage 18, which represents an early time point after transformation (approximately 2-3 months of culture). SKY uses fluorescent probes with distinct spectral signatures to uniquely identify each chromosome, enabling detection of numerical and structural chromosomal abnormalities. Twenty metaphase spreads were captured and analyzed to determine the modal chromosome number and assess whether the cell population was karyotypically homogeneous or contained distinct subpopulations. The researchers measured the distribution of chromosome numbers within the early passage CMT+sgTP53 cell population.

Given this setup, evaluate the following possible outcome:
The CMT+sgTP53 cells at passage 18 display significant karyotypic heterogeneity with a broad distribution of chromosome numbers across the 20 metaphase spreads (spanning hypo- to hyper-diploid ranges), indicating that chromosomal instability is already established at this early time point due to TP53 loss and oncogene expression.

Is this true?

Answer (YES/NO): YES